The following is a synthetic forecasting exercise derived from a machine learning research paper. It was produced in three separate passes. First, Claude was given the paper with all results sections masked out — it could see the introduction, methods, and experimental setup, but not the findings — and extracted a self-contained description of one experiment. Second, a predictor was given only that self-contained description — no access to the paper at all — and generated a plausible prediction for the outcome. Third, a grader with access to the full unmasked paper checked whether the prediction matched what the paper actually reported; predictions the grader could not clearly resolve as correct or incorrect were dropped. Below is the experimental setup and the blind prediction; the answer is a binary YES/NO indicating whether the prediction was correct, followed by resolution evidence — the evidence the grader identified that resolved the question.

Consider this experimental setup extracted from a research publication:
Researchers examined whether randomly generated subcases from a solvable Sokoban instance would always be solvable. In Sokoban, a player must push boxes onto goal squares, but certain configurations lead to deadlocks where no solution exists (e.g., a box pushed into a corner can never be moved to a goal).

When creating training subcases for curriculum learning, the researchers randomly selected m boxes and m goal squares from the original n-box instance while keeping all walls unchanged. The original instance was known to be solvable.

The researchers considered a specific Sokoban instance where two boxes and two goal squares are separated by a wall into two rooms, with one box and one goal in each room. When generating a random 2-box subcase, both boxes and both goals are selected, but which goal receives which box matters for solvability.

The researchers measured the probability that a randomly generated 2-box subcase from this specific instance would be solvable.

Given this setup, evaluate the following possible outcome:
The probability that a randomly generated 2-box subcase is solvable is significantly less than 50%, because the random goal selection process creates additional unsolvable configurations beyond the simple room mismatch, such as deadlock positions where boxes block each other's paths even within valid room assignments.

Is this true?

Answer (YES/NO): NO